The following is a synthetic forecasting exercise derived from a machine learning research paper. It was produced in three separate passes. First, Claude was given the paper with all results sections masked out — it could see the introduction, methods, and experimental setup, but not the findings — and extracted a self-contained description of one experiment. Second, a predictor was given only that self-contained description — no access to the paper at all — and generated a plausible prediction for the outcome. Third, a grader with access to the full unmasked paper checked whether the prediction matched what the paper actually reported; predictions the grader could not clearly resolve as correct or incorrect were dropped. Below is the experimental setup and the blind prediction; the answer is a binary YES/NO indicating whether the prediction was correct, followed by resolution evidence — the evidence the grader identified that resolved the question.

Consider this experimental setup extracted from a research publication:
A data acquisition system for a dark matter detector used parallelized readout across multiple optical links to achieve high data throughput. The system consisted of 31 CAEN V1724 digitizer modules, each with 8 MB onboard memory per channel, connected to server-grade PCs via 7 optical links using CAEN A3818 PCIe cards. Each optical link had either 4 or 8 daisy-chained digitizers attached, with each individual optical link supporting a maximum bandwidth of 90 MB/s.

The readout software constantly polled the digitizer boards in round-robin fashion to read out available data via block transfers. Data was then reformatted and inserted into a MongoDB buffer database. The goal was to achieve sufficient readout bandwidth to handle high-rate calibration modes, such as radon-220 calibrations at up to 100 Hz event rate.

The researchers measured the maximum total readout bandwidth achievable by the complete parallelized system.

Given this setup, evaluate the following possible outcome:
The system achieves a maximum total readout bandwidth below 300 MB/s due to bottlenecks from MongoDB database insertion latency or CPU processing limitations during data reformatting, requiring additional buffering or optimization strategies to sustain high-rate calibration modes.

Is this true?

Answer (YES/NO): NO